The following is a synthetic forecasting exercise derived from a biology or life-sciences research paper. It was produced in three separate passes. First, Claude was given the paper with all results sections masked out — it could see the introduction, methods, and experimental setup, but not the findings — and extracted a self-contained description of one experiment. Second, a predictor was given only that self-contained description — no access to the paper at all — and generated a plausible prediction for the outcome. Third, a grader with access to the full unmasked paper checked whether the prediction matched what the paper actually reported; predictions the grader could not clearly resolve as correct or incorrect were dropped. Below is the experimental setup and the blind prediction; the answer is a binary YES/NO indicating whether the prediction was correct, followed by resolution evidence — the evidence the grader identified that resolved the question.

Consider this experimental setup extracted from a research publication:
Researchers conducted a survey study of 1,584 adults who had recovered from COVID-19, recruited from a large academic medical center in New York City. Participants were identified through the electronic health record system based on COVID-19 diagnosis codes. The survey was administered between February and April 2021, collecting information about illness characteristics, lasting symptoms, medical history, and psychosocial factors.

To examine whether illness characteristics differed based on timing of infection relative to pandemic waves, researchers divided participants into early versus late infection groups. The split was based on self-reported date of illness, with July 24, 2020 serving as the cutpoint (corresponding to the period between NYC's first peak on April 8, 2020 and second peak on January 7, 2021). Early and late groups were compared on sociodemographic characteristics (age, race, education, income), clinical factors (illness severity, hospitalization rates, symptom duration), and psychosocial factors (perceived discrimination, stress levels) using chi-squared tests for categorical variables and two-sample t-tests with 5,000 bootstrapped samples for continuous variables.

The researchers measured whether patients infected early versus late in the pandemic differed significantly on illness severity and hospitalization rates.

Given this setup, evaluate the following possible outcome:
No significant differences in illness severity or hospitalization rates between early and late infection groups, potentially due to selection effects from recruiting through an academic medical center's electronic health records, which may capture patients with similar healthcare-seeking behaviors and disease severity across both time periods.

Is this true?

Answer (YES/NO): NO